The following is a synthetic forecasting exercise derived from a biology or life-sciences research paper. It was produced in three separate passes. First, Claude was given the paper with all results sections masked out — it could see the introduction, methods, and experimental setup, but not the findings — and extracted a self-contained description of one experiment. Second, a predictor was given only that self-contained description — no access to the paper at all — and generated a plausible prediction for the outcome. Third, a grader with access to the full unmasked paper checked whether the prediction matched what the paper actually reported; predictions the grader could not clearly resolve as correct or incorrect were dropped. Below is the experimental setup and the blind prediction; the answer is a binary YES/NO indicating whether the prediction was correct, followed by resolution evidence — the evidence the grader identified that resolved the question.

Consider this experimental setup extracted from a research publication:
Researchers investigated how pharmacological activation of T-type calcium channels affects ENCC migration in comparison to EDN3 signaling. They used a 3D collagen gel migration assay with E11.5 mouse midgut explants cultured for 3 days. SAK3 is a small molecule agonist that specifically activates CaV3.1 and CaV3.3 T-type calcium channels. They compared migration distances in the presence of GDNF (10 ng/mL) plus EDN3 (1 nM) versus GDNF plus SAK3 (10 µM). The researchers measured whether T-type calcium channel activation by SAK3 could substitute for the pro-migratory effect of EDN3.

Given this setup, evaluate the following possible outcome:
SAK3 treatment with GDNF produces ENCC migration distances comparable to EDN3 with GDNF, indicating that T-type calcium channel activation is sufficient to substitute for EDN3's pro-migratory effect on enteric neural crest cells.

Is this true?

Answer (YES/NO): YES